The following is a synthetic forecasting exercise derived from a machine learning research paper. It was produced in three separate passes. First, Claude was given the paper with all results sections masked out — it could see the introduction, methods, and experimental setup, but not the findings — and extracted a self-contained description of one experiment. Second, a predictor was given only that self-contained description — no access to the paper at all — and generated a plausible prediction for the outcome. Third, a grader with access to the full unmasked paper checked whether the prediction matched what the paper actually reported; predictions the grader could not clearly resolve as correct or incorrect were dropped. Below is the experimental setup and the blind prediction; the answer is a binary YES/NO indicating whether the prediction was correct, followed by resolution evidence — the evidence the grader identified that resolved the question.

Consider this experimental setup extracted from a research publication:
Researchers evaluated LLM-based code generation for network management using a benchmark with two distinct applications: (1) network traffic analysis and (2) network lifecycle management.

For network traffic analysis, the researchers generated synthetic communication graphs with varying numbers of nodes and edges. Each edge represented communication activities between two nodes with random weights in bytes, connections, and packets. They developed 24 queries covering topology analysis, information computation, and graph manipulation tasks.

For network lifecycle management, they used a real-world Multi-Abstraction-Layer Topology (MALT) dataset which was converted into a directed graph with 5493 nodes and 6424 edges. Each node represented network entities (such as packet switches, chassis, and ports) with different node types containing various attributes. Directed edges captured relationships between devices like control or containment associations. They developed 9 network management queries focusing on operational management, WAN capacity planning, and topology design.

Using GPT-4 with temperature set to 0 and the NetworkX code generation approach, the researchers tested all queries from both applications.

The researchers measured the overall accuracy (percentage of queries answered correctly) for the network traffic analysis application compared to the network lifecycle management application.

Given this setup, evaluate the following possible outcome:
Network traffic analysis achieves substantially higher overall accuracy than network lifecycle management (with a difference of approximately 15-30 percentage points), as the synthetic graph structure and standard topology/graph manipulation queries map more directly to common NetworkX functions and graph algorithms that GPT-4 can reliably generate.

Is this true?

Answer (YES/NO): NO